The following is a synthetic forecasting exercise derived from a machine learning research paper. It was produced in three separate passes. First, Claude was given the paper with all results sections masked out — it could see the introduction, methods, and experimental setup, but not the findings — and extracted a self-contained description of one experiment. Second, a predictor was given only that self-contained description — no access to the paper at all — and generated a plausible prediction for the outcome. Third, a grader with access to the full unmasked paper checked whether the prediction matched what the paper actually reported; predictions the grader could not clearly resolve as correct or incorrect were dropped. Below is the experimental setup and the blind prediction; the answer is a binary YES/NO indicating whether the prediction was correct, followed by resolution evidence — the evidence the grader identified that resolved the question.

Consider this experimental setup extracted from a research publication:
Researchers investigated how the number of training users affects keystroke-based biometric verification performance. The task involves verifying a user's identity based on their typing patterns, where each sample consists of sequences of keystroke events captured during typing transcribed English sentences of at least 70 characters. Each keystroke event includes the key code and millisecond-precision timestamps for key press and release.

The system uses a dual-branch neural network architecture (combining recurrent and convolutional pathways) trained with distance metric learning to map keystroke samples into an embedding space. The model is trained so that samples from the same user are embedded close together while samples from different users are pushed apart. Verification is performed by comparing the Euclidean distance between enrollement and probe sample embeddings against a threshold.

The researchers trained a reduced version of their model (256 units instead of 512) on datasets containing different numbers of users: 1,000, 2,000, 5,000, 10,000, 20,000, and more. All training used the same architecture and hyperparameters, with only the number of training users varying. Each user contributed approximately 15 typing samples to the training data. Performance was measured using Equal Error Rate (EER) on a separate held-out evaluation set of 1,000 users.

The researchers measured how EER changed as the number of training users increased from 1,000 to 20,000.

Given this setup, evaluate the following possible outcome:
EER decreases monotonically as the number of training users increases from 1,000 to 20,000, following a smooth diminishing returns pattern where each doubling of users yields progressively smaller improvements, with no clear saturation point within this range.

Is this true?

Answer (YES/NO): NO